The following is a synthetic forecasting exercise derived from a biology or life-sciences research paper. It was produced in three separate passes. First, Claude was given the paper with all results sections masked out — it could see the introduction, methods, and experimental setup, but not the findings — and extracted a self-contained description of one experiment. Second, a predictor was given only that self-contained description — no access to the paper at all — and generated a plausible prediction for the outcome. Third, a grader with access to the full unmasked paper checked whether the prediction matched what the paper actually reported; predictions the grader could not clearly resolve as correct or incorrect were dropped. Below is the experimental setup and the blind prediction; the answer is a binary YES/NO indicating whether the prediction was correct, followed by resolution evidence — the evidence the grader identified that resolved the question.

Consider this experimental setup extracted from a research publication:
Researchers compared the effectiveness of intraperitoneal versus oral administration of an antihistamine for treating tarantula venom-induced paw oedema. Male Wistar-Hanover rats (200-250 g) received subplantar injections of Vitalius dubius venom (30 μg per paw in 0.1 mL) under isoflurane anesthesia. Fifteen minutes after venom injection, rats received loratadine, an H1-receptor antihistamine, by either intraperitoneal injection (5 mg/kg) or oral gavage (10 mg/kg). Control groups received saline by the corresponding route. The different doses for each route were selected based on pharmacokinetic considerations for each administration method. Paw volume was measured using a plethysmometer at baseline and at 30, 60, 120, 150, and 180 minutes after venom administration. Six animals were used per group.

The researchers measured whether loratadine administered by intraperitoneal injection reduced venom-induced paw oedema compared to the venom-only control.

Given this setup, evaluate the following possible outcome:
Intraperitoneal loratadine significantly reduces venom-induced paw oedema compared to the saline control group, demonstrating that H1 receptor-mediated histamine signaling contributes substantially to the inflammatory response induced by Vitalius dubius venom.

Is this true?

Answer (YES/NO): NO